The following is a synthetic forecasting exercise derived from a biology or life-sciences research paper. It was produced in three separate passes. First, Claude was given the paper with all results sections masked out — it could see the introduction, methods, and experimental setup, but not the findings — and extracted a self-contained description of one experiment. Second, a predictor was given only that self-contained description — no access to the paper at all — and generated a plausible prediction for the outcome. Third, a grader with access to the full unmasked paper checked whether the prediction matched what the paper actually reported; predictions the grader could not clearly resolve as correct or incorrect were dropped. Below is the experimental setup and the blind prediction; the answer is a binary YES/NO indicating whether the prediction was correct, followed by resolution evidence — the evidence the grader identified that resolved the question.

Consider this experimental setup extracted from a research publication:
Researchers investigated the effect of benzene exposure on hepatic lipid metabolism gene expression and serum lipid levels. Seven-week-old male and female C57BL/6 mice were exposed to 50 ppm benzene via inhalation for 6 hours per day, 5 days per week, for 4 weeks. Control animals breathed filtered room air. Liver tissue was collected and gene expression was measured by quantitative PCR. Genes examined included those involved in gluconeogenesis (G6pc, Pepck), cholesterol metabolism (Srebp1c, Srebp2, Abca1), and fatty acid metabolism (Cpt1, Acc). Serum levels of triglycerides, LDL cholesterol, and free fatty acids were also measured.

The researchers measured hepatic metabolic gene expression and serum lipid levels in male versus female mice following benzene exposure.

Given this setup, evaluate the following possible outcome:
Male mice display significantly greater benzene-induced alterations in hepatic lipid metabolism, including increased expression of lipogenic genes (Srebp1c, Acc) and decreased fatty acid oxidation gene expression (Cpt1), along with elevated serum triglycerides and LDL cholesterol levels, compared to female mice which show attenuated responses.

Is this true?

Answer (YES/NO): NO